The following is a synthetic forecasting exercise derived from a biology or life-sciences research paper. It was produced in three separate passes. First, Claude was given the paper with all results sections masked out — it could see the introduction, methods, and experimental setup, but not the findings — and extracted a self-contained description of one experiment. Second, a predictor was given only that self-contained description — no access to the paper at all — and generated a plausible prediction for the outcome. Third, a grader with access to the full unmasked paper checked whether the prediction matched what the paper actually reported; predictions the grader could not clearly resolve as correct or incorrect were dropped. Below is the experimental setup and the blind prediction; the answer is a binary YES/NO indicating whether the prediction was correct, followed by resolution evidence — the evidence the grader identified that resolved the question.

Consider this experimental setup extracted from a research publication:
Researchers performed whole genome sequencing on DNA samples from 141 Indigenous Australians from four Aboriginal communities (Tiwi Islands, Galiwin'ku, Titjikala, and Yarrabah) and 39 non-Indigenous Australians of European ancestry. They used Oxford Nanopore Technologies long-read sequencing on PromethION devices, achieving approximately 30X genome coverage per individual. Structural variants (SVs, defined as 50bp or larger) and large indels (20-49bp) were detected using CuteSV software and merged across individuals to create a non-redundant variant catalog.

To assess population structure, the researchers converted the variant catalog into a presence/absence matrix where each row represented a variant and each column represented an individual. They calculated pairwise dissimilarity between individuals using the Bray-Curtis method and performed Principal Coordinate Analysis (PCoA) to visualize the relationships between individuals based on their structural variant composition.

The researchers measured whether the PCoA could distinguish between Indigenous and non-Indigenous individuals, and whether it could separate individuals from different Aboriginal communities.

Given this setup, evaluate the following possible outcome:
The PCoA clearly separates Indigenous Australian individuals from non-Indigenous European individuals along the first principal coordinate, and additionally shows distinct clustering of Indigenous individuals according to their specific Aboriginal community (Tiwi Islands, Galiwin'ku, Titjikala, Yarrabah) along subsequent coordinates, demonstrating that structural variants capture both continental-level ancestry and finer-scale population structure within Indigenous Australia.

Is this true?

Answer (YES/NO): YES